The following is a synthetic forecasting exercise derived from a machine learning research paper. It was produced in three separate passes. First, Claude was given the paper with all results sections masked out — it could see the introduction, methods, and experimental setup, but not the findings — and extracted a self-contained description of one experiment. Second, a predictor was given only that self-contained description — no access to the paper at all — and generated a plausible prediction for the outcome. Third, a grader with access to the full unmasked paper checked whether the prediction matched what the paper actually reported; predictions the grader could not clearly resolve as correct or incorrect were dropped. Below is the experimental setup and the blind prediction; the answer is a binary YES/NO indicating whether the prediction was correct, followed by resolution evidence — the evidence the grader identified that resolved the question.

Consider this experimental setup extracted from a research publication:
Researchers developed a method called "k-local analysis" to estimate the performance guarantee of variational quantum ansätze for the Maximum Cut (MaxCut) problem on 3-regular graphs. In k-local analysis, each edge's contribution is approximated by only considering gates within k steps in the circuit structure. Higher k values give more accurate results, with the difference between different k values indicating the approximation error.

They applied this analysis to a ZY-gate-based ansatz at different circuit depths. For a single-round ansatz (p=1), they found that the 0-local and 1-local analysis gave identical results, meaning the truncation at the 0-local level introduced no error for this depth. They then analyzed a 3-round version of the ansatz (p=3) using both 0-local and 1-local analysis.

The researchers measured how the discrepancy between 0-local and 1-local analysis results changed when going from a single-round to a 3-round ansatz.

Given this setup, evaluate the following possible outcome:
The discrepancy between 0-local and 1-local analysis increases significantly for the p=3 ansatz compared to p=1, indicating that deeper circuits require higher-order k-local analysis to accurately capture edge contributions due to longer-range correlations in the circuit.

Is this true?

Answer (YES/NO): YES